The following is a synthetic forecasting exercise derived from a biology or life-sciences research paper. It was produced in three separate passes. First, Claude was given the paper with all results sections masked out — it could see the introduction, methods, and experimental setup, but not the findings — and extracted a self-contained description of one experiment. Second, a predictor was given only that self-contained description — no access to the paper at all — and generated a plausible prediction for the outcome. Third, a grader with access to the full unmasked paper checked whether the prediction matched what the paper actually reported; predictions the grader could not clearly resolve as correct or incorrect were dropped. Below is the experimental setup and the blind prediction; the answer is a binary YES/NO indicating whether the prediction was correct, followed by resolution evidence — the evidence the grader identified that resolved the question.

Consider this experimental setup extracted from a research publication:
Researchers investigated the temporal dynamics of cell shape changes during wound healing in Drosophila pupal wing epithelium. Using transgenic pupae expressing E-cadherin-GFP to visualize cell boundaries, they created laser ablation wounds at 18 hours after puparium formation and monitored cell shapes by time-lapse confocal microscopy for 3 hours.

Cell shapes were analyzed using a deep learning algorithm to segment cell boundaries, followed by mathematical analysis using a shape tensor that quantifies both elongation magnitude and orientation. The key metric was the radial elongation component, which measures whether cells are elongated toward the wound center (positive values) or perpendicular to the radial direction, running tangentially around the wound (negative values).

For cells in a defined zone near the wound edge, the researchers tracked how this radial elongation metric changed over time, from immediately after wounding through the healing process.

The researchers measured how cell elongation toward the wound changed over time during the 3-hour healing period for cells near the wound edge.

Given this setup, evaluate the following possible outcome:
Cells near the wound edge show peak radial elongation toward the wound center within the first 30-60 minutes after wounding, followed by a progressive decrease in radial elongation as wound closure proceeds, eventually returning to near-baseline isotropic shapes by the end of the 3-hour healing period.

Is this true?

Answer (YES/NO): NO